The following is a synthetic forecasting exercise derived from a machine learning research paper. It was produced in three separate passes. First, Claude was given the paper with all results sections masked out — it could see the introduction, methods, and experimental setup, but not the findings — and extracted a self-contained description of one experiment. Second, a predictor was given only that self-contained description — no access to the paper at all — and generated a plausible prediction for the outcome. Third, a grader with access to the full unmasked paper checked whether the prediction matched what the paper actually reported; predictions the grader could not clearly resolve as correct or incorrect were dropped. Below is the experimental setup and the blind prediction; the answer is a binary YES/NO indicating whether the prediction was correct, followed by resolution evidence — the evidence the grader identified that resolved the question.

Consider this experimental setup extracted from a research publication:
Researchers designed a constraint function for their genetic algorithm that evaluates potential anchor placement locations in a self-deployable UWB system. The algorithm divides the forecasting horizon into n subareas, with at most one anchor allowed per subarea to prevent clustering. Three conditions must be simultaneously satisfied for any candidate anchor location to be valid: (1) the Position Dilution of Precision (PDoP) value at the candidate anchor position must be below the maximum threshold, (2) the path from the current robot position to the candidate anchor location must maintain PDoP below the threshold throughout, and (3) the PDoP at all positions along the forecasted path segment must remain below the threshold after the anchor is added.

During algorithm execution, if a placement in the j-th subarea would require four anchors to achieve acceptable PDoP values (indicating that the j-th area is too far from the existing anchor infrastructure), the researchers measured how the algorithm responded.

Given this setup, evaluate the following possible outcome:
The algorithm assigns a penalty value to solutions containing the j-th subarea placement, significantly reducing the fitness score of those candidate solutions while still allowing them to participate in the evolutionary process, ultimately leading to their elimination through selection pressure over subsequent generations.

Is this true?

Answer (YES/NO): NO